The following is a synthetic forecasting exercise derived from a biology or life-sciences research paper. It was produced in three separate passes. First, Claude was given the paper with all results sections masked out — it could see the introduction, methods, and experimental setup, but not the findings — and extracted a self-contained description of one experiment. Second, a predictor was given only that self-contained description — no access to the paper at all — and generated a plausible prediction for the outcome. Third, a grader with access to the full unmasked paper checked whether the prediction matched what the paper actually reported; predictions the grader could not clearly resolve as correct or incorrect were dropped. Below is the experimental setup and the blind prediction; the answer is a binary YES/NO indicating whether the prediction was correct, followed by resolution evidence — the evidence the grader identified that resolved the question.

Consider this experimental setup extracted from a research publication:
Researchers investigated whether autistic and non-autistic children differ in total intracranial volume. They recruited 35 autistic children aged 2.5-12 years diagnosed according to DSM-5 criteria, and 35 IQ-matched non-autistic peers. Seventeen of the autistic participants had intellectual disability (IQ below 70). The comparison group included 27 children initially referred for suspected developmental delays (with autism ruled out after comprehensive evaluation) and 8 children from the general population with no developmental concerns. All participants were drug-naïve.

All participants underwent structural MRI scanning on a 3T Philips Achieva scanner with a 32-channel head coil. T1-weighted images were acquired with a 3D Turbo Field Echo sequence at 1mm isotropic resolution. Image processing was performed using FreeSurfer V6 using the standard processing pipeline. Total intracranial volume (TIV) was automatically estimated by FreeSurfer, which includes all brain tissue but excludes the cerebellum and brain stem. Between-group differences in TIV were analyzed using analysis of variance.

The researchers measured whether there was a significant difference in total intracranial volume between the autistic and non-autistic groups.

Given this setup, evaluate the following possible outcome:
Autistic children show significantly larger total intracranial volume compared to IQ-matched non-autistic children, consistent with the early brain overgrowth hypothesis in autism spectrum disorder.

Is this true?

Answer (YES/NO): NO